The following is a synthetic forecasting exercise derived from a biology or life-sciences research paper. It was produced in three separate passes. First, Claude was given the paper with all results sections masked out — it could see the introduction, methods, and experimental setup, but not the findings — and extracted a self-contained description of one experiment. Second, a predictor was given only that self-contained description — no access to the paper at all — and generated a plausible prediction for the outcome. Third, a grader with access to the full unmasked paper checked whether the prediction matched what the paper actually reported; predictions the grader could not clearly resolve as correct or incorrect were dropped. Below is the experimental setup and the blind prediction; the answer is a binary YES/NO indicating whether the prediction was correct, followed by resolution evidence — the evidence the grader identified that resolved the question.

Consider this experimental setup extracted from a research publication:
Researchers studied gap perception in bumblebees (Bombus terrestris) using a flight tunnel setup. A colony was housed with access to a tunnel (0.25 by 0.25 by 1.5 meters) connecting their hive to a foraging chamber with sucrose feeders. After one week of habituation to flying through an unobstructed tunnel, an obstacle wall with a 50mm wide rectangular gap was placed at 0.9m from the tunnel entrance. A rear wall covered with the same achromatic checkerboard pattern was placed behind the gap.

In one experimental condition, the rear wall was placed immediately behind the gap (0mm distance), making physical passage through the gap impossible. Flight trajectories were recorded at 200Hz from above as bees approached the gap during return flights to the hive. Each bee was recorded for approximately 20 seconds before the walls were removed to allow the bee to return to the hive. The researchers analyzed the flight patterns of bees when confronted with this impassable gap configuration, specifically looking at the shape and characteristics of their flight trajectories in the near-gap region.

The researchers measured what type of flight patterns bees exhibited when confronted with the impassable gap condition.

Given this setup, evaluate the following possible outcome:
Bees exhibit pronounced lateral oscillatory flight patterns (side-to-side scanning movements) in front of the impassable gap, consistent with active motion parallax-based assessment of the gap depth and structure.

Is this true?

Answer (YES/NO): YES